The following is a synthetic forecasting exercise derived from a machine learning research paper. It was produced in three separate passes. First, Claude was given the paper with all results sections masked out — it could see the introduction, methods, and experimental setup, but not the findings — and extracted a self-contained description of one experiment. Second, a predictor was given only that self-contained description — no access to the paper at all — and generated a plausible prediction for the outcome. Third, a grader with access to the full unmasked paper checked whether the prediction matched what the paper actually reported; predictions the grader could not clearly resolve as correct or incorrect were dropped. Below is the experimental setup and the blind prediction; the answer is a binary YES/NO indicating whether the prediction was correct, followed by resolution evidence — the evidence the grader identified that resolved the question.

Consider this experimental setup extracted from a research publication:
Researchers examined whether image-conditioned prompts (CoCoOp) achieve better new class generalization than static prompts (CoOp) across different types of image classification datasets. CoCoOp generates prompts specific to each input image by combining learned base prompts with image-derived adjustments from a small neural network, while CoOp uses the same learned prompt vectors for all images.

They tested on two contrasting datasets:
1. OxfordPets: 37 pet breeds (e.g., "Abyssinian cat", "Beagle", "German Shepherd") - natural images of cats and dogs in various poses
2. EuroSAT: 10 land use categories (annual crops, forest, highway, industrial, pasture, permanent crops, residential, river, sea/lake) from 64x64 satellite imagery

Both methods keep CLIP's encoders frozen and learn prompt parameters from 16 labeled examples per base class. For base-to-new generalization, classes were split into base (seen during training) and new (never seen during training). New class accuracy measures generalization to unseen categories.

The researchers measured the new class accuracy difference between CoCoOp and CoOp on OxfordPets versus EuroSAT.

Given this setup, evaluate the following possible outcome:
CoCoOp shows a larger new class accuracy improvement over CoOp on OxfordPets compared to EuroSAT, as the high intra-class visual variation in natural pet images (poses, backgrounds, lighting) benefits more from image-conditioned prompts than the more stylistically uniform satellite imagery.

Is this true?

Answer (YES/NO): YES